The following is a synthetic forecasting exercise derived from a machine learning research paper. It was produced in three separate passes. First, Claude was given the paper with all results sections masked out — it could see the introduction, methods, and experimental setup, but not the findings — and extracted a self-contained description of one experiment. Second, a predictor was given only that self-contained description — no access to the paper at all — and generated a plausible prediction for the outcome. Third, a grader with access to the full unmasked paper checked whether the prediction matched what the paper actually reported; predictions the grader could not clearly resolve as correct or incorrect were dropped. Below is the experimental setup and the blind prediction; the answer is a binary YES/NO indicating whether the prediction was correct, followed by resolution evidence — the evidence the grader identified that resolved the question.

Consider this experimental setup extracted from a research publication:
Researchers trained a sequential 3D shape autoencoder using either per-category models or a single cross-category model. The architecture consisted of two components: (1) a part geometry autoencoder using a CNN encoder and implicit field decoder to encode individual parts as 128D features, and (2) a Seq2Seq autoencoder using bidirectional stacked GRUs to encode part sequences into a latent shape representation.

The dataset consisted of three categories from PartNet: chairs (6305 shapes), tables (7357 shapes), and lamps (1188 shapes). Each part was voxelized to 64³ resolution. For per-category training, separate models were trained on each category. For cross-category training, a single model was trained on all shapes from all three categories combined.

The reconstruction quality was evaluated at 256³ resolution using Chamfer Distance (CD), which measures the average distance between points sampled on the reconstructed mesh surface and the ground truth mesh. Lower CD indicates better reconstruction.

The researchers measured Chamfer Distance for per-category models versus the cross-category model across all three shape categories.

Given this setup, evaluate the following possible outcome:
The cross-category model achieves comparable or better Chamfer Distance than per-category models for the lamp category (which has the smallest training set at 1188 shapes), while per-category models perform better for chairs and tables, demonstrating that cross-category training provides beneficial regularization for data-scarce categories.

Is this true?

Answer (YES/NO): NO